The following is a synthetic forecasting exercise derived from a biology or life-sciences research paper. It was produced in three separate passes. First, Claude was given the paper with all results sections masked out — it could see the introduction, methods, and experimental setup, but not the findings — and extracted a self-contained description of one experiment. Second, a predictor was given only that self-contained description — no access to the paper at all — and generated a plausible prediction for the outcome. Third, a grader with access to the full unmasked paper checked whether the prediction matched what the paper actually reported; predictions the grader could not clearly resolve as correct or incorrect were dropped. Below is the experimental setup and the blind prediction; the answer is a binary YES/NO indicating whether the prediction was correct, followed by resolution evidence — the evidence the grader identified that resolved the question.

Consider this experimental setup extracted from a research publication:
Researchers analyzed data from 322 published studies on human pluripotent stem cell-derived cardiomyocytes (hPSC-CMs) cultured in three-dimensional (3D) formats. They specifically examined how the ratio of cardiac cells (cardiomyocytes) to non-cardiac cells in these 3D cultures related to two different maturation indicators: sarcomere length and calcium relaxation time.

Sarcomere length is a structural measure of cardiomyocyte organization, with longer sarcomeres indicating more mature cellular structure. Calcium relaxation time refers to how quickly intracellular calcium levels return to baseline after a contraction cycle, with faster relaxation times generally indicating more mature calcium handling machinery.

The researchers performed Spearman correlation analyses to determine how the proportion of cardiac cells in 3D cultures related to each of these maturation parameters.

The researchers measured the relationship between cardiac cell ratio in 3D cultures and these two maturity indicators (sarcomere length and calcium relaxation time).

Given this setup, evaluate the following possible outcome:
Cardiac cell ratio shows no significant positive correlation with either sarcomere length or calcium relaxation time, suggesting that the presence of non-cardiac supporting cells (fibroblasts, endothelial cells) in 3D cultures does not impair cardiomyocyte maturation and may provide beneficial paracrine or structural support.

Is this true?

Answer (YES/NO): NO